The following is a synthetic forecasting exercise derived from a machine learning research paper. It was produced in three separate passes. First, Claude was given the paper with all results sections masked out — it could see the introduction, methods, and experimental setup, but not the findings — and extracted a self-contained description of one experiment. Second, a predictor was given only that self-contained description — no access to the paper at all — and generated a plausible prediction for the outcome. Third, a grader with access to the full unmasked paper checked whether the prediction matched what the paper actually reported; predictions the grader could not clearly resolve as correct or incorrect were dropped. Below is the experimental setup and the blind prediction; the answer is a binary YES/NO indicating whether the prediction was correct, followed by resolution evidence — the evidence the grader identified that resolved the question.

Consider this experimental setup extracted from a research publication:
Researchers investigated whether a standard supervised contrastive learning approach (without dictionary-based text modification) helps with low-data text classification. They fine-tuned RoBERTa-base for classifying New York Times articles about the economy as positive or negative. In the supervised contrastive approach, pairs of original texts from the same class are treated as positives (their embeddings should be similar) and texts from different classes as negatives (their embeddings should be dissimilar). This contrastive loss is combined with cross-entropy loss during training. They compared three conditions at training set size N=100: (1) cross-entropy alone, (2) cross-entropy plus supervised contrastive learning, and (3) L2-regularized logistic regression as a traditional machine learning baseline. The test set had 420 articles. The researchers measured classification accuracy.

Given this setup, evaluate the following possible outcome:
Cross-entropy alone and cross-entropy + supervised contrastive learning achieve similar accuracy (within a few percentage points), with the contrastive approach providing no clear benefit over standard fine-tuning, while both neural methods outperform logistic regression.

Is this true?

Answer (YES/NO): NO